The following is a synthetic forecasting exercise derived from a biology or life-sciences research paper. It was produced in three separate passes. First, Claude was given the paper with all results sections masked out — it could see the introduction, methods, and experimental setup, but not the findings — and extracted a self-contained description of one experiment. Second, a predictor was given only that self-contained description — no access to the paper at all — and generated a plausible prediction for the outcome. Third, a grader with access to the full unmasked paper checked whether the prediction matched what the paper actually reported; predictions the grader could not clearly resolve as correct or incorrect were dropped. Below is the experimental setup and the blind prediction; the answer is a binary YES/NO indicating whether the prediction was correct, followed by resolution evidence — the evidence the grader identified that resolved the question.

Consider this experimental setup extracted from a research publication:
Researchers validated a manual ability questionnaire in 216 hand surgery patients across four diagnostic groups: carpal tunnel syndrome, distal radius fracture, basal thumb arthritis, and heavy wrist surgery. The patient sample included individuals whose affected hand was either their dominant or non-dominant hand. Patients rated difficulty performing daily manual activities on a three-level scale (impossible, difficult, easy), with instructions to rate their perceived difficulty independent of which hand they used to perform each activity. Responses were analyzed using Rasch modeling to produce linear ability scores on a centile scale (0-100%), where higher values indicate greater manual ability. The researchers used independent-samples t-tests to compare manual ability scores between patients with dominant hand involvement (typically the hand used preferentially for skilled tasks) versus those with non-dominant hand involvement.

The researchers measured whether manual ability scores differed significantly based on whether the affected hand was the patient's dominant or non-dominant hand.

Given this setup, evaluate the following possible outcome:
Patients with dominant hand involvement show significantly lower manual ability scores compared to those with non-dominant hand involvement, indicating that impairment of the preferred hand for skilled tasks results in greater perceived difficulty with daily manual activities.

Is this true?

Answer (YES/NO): NO